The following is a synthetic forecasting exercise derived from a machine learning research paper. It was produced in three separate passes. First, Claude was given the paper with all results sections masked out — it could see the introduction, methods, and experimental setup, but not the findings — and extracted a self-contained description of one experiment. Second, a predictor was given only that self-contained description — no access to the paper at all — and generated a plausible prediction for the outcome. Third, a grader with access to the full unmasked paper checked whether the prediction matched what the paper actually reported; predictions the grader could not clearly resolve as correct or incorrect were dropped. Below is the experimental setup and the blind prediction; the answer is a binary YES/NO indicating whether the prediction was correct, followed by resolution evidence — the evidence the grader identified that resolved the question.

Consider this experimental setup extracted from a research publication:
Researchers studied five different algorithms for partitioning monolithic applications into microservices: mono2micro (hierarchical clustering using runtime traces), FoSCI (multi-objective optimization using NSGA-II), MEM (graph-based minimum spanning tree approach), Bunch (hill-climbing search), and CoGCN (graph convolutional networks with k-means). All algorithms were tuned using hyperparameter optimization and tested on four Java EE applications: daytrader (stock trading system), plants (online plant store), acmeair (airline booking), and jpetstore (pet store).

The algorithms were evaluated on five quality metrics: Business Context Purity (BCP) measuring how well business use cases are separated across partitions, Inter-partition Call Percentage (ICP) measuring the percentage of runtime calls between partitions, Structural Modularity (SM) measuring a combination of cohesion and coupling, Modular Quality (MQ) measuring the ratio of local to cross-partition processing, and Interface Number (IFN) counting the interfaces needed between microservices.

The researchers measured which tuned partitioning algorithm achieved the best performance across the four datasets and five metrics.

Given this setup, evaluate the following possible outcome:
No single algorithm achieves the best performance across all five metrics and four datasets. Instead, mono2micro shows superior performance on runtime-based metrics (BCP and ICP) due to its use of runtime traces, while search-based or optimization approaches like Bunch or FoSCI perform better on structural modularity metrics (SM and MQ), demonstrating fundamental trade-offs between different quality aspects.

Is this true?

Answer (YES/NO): NO